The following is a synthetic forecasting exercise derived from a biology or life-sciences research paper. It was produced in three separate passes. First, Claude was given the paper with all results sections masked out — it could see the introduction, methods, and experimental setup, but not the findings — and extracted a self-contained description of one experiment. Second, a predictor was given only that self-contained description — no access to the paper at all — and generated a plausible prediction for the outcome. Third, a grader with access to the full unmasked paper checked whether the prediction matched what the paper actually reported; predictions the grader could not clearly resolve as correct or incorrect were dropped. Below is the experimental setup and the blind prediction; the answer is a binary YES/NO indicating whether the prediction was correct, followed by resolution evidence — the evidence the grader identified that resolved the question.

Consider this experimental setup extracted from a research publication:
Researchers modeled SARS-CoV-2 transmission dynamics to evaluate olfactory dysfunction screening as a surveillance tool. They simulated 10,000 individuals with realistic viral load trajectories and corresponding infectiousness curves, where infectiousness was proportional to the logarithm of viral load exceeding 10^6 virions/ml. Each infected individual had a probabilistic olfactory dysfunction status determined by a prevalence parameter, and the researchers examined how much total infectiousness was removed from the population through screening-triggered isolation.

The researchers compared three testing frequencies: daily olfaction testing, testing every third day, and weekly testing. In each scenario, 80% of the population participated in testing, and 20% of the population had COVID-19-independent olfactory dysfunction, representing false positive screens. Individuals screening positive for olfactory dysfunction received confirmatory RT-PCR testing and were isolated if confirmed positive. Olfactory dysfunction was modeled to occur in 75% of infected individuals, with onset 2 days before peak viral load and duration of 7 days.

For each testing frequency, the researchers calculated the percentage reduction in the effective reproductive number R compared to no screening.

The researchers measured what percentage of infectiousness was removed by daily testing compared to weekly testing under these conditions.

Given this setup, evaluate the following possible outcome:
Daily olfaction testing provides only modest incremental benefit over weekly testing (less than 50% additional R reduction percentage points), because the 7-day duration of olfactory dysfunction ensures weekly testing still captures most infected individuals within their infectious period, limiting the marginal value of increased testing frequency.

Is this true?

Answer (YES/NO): NO